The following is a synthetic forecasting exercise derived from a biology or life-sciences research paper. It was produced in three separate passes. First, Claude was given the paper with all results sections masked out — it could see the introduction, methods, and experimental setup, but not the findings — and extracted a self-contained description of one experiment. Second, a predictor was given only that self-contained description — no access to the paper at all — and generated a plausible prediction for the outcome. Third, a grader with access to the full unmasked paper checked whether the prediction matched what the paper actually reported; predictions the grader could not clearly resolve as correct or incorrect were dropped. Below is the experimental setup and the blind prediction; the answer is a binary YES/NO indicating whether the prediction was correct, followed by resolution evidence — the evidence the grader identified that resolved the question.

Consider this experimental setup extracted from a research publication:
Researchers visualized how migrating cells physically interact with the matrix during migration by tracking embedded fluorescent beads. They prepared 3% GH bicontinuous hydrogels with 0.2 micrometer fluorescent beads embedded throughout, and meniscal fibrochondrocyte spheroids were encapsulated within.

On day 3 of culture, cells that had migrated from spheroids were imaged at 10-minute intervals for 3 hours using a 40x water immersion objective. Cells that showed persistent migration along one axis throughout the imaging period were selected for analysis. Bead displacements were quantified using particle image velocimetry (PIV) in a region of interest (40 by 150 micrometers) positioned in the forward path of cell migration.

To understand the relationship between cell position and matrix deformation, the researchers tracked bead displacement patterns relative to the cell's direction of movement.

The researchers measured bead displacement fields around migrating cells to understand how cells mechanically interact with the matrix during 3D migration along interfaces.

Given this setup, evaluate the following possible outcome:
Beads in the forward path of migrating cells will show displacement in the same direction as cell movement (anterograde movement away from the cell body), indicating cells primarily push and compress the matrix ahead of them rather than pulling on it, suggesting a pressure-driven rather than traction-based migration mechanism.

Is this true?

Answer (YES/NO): NO